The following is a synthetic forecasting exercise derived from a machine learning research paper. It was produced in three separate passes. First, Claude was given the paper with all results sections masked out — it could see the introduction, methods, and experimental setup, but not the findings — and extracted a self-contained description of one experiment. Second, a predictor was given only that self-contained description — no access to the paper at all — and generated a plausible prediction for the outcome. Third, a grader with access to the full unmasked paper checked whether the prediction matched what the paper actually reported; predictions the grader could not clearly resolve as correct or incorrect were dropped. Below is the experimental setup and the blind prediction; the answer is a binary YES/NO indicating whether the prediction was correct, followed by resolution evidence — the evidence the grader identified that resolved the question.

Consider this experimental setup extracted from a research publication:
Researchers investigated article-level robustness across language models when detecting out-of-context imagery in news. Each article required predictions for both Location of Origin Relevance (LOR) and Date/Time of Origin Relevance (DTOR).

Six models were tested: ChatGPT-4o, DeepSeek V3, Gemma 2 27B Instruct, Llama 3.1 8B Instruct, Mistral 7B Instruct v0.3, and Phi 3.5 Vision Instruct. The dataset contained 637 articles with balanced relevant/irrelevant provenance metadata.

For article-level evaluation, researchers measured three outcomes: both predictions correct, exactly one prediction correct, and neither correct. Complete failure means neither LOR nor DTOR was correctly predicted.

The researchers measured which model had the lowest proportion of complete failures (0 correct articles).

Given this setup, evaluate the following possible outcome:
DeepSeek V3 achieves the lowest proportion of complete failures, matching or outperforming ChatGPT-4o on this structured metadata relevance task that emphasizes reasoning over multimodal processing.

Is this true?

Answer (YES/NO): NO